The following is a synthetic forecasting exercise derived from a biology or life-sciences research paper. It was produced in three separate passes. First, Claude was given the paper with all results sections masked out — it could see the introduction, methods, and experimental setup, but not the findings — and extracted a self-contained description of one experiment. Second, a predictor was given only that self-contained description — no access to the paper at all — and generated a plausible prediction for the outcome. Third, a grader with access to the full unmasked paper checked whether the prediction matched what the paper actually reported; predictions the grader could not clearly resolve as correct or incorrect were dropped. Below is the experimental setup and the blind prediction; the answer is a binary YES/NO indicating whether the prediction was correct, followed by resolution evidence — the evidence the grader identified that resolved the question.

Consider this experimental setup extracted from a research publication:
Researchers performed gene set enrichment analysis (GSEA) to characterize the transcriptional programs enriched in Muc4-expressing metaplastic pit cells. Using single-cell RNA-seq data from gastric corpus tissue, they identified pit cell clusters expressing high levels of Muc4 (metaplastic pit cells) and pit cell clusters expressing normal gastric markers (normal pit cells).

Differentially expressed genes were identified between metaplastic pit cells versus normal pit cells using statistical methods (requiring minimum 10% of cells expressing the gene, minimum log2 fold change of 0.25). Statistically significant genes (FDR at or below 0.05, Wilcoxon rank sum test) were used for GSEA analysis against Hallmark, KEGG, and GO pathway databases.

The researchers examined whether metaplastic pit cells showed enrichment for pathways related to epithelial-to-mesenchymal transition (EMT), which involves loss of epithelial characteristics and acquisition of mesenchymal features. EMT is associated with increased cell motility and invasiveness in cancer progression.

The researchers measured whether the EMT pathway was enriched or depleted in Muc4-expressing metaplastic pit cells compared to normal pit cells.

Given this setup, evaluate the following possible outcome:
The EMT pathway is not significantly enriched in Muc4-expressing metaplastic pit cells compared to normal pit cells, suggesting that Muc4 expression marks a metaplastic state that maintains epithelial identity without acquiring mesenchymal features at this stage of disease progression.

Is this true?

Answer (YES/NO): NO